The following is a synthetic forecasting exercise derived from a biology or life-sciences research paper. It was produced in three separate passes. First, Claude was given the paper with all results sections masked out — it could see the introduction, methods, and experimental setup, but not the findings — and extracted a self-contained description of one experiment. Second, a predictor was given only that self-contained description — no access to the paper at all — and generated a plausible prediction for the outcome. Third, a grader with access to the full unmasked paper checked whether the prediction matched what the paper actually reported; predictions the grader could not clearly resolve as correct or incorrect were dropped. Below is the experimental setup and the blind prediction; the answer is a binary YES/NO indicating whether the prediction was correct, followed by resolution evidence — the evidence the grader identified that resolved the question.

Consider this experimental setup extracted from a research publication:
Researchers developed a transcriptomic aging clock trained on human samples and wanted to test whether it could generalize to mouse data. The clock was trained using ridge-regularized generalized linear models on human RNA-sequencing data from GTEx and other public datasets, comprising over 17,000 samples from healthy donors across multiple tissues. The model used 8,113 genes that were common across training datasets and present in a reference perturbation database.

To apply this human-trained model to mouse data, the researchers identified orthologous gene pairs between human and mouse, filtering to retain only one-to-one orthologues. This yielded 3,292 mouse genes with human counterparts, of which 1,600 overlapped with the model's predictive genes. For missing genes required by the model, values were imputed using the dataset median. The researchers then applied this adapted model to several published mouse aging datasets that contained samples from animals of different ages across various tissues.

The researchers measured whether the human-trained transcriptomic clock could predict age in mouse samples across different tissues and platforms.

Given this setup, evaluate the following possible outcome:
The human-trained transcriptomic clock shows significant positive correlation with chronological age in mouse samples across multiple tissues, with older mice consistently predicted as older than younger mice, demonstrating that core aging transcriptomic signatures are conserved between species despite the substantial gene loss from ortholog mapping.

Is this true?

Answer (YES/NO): YES